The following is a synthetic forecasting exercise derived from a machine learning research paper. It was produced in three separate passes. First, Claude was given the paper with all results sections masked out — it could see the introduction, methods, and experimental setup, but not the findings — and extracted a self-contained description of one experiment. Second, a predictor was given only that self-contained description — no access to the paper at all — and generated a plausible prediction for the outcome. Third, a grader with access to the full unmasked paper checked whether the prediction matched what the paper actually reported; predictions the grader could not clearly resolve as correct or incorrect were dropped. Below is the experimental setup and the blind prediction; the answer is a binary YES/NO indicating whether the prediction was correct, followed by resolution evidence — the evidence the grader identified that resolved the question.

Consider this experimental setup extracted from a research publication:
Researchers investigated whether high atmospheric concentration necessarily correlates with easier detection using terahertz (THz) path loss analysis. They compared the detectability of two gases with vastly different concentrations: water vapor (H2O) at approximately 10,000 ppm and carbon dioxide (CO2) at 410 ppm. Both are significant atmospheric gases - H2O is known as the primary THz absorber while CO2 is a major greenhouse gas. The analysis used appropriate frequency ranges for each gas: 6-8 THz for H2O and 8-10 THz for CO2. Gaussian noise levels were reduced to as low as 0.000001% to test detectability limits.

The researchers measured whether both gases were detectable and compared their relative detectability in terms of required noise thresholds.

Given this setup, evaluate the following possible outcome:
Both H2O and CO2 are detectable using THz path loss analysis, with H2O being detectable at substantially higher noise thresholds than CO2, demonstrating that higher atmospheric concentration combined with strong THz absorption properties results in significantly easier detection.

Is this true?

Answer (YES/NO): NO